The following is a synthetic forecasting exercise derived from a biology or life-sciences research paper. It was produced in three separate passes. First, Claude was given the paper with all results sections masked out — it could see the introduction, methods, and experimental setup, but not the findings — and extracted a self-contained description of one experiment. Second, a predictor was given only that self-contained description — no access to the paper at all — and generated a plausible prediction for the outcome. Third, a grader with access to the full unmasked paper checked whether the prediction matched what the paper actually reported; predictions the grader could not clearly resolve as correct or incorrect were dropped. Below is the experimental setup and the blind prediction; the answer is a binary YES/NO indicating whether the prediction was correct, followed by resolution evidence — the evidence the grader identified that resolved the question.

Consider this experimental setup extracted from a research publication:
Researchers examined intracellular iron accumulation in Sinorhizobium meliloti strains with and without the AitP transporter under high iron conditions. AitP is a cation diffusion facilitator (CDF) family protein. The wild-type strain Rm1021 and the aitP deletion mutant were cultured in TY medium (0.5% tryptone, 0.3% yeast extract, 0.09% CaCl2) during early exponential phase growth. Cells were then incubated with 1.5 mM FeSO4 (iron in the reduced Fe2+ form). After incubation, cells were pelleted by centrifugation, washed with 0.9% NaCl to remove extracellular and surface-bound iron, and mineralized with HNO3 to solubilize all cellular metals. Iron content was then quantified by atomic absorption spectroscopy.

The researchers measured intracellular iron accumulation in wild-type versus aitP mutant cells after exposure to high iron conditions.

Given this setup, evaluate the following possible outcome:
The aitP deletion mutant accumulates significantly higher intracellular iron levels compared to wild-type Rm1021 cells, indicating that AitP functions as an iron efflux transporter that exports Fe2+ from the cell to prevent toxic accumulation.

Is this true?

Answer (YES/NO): YES